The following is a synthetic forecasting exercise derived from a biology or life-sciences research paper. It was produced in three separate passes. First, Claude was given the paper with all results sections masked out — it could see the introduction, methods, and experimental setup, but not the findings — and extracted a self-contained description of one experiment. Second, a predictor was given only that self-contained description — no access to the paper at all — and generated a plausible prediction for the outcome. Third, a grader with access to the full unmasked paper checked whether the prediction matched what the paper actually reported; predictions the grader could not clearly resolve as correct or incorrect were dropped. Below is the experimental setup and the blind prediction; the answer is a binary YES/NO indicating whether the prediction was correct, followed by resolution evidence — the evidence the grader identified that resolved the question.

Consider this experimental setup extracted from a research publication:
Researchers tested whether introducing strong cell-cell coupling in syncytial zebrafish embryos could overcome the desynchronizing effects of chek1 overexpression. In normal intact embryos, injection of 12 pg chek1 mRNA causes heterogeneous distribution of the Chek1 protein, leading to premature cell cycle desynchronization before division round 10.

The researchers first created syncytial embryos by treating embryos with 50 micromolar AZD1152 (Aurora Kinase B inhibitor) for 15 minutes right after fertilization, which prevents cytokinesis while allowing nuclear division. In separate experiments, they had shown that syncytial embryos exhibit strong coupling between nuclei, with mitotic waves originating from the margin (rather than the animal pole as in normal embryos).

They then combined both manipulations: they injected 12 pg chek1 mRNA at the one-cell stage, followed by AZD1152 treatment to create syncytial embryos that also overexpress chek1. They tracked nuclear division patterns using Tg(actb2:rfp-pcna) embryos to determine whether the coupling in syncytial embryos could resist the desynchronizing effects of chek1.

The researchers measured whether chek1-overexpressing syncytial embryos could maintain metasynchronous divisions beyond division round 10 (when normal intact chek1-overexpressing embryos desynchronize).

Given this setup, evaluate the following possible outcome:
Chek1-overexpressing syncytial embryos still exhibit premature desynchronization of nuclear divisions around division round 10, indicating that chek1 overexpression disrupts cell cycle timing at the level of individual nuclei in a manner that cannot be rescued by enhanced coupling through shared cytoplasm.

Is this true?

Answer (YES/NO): NO